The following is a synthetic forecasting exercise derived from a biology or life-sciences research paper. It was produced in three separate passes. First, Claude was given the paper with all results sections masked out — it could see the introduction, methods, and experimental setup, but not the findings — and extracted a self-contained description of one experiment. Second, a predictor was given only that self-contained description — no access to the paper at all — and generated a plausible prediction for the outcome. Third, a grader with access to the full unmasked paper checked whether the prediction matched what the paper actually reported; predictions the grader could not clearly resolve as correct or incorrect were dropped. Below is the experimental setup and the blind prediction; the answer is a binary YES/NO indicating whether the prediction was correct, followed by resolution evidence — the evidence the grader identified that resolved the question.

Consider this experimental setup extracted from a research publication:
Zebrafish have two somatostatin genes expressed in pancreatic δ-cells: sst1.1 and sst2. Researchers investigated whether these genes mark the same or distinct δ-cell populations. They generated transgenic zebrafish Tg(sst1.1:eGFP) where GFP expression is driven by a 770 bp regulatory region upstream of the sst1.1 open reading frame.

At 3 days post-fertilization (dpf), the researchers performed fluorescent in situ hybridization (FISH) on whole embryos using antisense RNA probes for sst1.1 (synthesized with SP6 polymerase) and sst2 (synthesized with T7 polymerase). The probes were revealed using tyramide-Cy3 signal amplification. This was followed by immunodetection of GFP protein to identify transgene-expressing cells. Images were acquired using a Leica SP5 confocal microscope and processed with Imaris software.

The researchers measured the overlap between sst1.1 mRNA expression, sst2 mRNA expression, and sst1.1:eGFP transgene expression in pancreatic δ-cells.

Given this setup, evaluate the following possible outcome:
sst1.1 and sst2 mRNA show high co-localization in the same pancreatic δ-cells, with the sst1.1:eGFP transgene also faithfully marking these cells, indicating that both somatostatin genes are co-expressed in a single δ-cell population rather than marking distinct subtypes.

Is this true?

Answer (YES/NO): NO